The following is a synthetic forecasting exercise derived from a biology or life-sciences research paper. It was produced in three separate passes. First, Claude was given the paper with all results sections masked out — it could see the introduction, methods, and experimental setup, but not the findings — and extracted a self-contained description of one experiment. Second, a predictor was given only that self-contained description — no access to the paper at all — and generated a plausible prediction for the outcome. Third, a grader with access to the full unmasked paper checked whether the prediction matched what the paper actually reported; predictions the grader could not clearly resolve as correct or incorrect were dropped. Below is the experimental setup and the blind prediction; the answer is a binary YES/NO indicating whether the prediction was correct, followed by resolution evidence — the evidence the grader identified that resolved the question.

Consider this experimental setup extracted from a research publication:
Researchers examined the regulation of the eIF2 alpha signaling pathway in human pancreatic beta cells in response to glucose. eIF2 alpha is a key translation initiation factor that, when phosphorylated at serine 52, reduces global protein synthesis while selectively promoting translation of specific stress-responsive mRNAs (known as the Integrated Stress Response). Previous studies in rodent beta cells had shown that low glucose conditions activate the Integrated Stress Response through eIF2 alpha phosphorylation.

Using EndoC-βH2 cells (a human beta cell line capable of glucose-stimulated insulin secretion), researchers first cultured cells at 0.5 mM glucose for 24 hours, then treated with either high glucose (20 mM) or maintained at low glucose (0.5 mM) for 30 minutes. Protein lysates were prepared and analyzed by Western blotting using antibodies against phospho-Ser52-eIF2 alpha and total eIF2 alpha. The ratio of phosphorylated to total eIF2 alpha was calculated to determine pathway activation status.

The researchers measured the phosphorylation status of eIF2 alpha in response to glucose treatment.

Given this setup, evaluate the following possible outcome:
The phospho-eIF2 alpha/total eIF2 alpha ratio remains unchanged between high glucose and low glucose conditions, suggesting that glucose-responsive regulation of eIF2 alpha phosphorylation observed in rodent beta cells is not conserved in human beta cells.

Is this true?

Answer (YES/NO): NO